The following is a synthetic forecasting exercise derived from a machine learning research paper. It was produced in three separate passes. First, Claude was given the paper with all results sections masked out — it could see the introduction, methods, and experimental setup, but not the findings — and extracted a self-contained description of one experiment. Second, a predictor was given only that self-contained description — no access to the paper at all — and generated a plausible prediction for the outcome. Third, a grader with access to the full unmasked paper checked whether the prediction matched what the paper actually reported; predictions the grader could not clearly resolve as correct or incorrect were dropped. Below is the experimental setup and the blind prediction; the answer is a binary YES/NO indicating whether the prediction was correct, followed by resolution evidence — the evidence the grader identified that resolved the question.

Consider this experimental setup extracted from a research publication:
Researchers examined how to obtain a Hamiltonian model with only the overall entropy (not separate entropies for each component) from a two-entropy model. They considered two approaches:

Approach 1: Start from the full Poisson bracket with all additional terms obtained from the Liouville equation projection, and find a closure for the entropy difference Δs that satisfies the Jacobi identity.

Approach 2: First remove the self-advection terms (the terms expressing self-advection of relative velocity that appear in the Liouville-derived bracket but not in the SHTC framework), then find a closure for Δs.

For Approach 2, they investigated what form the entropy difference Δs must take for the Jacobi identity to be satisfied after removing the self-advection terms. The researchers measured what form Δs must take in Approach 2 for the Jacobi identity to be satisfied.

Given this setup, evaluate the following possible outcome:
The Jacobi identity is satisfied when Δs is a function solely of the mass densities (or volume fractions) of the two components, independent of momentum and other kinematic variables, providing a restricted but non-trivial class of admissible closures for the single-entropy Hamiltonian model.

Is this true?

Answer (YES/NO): NO